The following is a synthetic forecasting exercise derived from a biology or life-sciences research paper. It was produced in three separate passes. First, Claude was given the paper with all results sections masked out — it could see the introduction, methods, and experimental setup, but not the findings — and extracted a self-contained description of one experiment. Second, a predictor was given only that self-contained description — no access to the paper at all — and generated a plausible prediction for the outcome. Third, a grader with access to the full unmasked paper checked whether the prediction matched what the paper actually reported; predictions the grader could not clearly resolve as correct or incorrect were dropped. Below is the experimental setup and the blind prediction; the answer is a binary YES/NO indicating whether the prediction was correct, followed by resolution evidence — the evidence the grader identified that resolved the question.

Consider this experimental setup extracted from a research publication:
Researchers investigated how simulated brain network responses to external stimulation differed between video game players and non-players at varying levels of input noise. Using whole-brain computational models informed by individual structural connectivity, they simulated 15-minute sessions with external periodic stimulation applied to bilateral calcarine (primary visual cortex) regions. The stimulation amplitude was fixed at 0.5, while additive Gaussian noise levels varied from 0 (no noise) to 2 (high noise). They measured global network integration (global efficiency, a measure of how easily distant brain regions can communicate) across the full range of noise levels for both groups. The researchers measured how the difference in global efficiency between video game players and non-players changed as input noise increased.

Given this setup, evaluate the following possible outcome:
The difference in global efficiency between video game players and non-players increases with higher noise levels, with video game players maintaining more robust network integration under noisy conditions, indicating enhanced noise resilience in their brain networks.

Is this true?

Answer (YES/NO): YES